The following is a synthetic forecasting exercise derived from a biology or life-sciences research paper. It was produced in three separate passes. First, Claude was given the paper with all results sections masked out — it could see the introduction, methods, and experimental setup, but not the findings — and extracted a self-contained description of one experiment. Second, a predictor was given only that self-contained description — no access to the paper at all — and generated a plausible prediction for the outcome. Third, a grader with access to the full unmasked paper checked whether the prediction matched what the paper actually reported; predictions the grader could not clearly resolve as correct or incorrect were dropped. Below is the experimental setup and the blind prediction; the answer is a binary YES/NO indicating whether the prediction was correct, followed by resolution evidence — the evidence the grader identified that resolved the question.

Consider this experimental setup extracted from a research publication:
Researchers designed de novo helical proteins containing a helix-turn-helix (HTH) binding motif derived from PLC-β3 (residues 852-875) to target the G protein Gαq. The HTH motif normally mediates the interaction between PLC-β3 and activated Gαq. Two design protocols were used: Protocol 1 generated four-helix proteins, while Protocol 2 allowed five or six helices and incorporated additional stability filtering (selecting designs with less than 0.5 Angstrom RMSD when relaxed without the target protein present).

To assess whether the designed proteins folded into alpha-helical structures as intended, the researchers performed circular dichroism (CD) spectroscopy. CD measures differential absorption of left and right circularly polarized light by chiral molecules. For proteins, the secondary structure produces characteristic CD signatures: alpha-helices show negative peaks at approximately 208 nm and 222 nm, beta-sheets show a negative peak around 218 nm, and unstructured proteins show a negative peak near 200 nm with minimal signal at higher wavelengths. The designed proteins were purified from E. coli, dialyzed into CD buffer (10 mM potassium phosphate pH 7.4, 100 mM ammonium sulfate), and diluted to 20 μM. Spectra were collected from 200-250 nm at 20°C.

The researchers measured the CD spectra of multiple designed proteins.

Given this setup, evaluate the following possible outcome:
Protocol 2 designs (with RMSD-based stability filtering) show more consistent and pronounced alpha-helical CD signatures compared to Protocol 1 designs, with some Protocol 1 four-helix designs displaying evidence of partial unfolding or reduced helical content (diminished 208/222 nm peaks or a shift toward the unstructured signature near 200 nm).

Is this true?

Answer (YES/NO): YES